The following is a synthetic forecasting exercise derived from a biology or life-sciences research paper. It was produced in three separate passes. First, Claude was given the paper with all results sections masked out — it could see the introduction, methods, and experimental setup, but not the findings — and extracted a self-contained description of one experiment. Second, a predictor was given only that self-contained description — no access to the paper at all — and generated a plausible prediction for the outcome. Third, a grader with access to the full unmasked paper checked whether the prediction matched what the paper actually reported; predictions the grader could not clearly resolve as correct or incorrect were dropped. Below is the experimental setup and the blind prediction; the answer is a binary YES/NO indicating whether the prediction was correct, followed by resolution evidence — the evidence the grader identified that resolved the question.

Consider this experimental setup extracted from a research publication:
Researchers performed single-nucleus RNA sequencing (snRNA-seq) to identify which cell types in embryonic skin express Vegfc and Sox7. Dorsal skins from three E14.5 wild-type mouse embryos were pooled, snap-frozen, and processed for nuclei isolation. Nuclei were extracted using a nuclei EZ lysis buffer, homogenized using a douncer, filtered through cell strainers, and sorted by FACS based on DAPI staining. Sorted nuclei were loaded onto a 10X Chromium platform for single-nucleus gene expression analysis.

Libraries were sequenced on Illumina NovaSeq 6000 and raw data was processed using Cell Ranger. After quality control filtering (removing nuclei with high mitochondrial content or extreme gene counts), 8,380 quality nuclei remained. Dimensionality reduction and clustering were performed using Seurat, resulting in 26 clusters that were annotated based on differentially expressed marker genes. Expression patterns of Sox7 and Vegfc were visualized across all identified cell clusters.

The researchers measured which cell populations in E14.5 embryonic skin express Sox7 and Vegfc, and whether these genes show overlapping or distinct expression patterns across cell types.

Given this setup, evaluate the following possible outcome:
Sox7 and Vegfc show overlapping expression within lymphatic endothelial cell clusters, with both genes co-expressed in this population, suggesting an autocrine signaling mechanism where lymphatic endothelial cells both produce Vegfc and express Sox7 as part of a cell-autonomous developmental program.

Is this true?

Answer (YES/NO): NO